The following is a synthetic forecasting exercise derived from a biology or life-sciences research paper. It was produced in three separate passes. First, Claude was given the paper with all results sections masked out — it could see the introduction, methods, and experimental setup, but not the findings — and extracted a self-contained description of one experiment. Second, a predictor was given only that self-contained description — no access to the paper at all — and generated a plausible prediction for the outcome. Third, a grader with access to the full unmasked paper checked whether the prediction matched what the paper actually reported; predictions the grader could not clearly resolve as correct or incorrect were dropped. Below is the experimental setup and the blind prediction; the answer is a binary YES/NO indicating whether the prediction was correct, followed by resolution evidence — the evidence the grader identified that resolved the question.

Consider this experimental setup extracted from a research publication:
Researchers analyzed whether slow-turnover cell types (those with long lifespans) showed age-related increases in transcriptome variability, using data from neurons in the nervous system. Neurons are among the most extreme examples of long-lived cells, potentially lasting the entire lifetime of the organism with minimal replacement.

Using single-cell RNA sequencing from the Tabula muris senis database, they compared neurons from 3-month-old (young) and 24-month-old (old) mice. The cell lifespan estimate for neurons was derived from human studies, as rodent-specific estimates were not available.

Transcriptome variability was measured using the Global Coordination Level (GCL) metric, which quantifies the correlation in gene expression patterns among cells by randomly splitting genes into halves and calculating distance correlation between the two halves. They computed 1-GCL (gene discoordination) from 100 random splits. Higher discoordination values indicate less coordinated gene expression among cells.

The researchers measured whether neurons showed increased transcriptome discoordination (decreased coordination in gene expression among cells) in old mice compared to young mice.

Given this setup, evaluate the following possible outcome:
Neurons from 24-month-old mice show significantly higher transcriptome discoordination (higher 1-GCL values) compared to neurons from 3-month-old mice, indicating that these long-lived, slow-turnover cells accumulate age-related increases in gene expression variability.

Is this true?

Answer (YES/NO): YES